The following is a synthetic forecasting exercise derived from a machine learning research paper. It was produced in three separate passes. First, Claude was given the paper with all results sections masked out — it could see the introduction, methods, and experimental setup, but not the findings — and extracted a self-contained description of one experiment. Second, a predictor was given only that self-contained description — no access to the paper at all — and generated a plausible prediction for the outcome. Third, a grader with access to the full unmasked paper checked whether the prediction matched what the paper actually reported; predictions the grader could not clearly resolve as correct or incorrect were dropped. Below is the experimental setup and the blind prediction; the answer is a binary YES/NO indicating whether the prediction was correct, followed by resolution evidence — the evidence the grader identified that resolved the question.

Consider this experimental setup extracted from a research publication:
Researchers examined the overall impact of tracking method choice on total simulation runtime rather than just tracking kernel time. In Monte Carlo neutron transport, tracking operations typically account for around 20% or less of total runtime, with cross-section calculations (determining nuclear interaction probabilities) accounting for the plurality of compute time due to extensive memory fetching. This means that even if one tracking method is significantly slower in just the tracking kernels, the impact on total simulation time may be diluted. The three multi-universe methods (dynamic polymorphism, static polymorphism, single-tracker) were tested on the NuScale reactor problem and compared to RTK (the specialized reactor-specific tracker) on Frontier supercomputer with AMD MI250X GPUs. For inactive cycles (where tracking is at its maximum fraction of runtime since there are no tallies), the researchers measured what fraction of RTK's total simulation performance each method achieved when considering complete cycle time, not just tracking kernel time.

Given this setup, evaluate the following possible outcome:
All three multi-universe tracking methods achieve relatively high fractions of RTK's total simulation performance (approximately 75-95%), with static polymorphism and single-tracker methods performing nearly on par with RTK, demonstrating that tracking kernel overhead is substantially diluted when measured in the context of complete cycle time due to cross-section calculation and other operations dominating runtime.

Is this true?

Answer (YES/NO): YES